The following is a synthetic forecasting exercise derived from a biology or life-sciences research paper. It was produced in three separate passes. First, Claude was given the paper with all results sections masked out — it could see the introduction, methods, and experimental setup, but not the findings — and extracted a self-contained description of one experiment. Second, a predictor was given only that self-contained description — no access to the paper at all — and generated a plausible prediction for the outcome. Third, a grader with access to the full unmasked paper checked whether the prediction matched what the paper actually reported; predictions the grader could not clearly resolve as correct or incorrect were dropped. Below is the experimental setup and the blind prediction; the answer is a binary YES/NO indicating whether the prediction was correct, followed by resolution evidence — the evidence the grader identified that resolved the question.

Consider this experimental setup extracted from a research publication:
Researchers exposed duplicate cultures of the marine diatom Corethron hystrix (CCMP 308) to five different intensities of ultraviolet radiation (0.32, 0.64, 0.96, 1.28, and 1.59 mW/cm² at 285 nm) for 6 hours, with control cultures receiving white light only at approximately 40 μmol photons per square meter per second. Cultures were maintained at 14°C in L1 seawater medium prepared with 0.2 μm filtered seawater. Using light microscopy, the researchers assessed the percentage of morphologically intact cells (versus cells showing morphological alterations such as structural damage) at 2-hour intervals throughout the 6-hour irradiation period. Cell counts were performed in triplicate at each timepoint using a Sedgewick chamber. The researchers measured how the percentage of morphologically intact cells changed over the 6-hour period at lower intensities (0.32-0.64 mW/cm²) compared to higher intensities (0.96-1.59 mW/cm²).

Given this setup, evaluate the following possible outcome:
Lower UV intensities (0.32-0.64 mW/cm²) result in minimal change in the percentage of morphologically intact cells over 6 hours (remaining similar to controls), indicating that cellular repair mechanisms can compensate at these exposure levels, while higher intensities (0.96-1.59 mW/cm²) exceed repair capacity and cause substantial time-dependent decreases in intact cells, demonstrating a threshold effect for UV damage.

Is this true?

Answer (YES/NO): YES